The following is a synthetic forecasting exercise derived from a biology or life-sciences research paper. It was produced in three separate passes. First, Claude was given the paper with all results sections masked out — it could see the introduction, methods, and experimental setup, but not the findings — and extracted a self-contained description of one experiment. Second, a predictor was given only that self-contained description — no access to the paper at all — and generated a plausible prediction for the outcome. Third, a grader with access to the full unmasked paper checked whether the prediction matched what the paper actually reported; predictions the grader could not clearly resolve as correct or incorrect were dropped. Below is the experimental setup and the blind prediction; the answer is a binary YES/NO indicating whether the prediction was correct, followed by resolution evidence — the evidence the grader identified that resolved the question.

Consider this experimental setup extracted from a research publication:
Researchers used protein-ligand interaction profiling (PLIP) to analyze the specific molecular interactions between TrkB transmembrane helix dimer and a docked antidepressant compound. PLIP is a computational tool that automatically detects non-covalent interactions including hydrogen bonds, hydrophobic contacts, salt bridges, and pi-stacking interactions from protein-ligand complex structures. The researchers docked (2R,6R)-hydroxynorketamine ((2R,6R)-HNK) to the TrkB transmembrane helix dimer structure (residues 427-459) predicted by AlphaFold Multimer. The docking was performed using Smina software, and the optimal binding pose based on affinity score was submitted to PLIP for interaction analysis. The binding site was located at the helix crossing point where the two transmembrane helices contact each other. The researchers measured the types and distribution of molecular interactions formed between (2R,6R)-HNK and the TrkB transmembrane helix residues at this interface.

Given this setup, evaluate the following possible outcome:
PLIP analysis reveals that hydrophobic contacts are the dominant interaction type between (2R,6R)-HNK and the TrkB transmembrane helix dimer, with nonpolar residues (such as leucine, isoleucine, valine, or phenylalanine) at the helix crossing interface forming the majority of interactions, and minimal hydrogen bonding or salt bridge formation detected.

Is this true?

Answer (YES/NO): NO